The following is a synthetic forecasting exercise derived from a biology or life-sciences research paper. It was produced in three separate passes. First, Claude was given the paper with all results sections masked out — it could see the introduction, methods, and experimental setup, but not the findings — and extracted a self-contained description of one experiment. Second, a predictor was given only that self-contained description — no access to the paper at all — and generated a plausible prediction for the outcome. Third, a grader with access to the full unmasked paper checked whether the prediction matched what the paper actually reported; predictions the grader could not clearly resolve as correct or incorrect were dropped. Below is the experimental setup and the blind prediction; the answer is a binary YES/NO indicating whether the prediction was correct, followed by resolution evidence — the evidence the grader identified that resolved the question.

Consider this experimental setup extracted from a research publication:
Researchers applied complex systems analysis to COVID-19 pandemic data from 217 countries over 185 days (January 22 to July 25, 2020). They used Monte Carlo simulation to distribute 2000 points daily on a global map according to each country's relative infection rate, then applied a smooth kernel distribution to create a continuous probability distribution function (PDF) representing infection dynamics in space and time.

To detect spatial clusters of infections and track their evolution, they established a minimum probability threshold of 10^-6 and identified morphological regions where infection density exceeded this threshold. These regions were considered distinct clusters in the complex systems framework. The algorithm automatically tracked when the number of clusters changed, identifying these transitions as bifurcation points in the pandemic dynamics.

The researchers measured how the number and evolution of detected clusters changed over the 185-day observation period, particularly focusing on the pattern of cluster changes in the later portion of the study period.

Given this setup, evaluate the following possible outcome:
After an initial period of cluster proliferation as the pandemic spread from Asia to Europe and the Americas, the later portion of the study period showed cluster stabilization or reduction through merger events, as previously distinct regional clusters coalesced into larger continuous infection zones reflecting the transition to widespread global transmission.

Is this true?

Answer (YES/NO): NO